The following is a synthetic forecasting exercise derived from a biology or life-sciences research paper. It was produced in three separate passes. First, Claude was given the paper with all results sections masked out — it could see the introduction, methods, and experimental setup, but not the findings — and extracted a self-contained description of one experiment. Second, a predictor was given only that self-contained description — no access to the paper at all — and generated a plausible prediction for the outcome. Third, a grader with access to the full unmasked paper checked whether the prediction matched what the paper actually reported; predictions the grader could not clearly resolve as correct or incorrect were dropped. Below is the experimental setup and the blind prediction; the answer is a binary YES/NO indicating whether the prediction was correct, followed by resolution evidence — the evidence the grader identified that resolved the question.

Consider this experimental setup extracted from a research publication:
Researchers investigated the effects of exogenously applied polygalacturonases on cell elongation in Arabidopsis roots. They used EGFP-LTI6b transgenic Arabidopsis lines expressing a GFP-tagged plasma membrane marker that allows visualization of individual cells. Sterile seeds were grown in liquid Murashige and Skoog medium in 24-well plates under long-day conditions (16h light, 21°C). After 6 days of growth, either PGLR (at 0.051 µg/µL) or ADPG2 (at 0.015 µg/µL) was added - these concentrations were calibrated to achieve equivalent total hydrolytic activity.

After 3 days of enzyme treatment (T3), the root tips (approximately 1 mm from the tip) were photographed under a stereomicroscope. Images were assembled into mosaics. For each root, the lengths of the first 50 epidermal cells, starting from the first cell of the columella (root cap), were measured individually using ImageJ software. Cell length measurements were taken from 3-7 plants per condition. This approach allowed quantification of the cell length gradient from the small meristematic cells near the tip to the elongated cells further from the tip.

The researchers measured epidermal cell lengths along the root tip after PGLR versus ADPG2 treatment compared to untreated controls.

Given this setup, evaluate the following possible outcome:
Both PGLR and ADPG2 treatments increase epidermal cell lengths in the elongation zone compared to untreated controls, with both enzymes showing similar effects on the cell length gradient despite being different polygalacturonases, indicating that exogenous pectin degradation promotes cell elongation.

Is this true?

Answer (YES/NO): NO